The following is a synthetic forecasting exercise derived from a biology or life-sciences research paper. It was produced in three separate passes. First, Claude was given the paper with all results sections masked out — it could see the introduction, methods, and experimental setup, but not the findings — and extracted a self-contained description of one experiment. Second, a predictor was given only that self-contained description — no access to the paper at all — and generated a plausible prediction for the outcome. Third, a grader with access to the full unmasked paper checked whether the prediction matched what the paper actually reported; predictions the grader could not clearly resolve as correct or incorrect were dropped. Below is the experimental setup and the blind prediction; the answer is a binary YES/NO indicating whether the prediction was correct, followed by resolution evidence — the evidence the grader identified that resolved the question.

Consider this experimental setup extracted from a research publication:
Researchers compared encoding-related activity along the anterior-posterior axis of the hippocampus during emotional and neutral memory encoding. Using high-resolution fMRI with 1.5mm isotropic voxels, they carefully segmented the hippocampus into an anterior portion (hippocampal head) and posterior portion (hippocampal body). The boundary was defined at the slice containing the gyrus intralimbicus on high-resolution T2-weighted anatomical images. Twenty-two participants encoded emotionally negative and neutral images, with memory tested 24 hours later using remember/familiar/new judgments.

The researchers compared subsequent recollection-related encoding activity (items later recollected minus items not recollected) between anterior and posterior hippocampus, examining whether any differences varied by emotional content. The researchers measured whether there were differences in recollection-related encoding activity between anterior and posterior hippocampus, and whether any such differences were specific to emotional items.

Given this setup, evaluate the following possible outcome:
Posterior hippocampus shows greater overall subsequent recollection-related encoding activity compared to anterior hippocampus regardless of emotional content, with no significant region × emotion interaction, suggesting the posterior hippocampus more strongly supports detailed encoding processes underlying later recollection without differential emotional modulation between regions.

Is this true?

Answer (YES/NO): NO